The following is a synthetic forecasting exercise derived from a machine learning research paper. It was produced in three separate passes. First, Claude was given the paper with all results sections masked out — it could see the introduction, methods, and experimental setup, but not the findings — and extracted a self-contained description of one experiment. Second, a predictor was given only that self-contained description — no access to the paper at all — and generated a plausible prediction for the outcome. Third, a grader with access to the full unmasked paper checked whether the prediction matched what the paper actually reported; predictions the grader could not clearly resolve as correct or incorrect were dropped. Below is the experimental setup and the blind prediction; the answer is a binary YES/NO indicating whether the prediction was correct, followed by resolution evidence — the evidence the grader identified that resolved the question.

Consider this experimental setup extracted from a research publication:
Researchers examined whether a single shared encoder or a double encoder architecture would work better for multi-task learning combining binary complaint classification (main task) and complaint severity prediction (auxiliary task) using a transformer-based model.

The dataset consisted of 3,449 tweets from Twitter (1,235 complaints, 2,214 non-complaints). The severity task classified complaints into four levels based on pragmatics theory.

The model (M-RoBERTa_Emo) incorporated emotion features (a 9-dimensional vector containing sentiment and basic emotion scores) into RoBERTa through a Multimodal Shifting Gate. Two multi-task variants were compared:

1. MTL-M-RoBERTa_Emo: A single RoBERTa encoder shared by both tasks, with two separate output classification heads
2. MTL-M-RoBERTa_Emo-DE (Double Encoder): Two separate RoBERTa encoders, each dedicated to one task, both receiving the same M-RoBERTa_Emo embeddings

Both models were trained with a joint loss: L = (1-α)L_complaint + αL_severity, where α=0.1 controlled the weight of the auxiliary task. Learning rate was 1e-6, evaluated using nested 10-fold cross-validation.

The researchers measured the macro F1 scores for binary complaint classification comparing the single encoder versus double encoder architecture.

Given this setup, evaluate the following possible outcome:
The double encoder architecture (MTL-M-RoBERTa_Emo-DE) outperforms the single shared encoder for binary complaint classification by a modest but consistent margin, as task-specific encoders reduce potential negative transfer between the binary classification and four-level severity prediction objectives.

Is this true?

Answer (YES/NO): NO